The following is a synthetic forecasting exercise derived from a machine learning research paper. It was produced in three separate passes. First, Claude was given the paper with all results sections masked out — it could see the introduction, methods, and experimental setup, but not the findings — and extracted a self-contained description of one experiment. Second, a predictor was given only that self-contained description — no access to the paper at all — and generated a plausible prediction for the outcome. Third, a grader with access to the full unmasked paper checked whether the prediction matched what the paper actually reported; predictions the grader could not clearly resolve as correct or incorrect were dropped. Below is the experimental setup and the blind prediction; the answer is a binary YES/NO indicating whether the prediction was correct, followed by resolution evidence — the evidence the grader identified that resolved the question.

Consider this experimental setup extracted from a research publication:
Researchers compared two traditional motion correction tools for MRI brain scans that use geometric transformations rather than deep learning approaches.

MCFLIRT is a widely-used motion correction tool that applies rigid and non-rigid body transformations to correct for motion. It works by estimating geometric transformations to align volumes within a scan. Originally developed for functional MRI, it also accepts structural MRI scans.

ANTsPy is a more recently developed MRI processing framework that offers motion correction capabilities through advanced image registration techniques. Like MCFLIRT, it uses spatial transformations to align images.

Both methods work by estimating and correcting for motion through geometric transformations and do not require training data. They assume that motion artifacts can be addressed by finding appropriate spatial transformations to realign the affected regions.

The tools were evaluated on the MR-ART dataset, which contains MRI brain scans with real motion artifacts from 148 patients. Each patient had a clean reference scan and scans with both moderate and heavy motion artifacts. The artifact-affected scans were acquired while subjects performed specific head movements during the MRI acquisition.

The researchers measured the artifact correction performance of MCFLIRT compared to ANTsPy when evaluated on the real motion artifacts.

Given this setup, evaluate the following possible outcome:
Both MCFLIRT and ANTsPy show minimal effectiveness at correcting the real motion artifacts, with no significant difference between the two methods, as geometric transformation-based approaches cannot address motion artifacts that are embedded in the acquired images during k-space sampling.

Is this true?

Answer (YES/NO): NO